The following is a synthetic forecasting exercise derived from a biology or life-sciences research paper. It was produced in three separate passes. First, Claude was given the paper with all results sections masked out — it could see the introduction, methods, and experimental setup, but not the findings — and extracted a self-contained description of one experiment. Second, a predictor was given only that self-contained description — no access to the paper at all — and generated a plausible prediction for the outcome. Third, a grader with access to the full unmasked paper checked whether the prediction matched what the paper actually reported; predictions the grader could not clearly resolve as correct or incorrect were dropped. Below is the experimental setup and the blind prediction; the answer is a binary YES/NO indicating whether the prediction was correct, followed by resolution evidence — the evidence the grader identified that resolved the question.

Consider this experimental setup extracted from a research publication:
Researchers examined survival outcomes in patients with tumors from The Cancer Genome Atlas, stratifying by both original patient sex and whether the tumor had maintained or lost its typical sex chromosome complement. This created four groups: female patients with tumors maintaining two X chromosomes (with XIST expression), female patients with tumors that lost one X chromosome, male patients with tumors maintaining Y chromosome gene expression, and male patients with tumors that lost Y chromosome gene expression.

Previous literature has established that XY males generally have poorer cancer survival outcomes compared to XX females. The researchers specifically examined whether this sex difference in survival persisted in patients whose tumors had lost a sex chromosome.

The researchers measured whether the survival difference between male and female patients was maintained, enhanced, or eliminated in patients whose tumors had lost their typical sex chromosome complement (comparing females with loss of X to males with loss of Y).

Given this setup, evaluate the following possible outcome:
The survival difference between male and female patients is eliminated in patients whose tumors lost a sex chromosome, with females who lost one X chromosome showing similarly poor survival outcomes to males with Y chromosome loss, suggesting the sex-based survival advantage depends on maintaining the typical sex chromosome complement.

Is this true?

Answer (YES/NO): YES